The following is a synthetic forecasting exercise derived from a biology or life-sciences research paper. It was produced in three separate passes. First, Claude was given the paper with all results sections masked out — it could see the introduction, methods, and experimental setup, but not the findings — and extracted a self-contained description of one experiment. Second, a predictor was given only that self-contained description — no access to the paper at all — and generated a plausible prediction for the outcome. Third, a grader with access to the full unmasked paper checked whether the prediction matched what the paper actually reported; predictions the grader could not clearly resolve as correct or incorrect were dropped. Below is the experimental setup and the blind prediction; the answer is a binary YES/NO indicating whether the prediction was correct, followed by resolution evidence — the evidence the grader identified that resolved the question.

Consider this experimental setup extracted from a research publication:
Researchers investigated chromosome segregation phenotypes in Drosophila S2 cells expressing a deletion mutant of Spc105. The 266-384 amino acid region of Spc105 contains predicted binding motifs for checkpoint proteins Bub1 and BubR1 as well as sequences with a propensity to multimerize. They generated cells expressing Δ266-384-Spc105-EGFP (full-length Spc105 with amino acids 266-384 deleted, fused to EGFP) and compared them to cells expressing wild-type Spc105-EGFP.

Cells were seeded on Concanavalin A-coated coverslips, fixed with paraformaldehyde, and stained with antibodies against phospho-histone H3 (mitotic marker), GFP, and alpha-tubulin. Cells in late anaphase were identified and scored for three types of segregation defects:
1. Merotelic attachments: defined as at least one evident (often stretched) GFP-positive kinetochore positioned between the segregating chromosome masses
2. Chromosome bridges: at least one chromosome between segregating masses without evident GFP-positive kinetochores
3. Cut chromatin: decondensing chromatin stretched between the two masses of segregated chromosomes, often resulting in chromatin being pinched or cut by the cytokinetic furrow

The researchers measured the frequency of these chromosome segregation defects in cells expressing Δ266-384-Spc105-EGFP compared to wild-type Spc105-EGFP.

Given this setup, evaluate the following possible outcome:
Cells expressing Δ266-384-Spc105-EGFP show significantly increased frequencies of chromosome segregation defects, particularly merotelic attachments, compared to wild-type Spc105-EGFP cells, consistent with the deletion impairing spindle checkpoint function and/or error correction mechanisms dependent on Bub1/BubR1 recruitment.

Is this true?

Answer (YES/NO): YES